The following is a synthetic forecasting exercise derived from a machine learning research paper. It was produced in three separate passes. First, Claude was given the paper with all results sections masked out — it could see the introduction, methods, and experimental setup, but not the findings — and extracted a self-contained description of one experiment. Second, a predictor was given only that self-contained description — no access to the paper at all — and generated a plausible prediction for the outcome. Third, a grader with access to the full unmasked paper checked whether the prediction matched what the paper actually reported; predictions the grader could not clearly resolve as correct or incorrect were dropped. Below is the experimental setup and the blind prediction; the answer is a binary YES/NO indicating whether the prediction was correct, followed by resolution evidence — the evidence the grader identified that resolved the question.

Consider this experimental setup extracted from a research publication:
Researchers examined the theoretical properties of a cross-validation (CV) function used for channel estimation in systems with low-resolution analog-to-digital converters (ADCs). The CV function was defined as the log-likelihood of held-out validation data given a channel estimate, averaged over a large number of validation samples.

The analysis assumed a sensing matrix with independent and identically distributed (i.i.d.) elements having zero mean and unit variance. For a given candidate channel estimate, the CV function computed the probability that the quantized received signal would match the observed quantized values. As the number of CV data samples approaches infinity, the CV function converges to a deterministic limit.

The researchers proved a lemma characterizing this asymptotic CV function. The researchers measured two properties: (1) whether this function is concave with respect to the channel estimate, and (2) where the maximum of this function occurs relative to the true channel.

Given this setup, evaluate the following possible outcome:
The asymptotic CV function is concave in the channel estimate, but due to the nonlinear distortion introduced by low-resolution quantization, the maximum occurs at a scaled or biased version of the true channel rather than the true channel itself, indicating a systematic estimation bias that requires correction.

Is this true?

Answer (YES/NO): NO